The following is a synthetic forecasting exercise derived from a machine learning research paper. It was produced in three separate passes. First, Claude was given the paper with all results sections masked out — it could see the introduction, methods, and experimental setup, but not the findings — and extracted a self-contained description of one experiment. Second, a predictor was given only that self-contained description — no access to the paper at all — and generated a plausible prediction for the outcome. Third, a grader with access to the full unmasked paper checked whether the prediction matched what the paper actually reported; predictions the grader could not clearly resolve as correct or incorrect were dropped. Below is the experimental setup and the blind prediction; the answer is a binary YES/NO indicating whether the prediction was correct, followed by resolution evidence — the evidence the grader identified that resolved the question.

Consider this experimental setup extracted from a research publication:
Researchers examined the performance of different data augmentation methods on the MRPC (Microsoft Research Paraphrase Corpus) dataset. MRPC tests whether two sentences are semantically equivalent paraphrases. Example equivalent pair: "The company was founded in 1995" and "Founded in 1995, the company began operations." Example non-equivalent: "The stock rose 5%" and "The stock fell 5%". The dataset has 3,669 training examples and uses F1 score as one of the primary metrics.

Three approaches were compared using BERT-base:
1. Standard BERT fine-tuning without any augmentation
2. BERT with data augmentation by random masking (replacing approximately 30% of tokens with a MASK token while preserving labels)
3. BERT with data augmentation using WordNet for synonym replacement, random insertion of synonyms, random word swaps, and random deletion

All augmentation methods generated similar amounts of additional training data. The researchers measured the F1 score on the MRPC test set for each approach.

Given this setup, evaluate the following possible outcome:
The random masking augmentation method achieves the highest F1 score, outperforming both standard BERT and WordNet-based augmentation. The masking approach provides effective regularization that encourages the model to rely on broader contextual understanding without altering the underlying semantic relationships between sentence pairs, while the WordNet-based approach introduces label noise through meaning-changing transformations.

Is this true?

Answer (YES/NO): NO